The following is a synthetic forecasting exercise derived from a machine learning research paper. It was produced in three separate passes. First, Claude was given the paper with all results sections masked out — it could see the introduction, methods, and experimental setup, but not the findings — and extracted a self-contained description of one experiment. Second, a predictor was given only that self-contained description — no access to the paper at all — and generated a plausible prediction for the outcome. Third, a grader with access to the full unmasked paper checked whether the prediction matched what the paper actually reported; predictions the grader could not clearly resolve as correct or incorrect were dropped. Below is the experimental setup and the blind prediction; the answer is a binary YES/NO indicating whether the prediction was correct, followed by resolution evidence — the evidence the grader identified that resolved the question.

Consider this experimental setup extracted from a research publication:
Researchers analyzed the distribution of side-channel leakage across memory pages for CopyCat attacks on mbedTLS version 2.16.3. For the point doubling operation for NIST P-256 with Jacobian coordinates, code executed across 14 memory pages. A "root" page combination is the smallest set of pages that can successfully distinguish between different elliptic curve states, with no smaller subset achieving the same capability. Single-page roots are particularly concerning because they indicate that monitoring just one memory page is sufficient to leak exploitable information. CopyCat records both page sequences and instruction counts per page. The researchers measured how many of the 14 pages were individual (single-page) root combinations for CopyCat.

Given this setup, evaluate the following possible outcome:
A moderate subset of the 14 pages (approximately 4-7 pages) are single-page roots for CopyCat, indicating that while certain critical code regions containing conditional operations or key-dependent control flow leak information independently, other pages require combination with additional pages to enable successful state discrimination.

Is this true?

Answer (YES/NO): NO